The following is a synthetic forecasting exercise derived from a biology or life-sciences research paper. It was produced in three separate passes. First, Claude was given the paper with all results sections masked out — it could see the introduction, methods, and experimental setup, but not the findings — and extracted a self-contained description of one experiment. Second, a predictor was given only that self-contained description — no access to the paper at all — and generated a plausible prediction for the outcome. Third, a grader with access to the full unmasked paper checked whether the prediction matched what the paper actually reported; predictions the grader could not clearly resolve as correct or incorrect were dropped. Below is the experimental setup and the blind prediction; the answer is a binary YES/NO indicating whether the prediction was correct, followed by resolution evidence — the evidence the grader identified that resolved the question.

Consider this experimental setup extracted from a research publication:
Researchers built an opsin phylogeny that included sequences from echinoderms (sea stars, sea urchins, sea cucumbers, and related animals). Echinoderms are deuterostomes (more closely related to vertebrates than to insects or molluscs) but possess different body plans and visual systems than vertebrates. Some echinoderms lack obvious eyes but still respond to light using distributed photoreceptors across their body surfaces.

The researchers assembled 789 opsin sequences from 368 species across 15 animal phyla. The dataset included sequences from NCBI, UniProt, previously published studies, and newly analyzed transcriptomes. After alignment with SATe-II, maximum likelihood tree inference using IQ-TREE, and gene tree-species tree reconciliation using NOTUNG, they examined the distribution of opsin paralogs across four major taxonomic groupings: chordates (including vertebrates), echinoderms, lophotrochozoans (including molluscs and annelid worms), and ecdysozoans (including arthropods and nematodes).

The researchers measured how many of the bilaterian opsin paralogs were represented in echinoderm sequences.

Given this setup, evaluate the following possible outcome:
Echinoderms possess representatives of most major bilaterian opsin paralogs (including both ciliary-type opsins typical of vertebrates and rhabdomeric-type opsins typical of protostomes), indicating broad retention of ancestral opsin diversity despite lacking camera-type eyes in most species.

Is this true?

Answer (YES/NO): YES